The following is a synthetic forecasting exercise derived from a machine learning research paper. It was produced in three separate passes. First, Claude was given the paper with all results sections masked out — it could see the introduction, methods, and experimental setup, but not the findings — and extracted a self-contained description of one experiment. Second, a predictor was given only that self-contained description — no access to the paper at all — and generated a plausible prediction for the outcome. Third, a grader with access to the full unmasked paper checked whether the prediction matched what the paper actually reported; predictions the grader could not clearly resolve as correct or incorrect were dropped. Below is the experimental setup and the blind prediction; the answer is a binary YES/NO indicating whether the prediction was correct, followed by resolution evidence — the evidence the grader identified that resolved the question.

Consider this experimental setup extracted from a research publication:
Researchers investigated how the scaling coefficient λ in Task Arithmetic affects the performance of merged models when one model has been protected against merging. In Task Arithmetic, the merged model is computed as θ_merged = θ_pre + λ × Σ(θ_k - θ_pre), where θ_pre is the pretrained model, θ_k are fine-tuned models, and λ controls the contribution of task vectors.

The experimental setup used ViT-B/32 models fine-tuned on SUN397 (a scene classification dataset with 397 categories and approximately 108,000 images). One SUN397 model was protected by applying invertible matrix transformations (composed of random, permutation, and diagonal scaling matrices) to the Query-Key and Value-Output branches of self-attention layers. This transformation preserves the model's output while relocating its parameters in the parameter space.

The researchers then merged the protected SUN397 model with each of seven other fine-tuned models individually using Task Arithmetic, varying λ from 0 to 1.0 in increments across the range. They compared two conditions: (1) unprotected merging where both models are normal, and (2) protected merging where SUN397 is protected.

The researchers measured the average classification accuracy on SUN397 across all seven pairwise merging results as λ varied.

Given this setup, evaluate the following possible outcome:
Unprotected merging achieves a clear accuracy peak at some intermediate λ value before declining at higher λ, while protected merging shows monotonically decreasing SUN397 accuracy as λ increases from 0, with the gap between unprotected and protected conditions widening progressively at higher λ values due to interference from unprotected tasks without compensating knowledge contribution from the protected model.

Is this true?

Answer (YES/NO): NO